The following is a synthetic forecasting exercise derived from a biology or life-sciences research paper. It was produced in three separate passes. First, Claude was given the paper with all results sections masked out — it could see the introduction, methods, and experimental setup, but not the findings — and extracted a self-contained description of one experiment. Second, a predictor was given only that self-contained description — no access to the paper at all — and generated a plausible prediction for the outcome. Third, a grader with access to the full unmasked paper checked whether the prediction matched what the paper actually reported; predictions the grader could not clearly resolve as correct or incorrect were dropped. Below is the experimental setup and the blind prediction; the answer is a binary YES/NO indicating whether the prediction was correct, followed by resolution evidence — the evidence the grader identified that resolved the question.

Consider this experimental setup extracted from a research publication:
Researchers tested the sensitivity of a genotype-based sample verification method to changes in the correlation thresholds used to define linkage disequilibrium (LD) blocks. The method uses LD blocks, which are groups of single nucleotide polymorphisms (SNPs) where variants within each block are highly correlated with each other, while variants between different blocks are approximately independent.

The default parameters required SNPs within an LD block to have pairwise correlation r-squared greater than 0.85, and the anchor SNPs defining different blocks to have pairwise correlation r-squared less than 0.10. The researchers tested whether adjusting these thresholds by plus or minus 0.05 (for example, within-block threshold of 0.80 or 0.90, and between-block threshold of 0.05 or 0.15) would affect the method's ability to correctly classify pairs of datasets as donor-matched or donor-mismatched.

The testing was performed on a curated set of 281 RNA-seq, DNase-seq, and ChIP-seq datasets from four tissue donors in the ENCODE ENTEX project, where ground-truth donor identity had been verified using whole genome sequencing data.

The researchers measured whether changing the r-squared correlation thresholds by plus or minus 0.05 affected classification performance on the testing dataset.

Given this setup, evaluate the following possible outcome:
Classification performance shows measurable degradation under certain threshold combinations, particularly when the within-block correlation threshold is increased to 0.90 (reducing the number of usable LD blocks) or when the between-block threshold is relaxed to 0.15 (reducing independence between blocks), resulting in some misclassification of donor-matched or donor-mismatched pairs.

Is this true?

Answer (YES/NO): NO